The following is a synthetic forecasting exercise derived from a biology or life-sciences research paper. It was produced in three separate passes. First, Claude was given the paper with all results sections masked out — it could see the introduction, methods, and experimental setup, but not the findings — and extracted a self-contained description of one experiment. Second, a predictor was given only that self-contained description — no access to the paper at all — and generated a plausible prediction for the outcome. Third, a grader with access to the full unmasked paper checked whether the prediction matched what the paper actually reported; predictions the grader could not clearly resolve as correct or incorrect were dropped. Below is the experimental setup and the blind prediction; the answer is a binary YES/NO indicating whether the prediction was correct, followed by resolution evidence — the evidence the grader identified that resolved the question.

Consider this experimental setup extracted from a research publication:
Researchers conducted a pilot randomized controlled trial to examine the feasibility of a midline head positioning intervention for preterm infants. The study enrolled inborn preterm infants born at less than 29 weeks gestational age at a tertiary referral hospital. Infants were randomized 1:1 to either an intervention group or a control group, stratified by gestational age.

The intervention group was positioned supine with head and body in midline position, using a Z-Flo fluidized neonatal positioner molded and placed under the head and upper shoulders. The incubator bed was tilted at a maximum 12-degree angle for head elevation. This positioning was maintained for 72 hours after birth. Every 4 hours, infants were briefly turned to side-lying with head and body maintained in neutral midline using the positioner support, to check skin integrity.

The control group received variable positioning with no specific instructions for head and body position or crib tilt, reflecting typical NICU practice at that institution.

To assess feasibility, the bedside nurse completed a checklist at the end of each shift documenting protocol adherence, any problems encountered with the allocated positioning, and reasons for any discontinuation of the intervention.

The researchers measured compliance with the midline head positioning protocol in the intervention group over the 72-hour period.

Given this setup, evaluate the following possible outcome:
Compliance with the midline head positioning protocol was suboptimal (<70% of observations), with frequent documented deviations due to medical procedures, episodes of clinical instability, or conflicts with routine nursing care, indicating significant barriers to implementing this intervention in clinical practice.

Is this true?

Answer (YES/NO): NO